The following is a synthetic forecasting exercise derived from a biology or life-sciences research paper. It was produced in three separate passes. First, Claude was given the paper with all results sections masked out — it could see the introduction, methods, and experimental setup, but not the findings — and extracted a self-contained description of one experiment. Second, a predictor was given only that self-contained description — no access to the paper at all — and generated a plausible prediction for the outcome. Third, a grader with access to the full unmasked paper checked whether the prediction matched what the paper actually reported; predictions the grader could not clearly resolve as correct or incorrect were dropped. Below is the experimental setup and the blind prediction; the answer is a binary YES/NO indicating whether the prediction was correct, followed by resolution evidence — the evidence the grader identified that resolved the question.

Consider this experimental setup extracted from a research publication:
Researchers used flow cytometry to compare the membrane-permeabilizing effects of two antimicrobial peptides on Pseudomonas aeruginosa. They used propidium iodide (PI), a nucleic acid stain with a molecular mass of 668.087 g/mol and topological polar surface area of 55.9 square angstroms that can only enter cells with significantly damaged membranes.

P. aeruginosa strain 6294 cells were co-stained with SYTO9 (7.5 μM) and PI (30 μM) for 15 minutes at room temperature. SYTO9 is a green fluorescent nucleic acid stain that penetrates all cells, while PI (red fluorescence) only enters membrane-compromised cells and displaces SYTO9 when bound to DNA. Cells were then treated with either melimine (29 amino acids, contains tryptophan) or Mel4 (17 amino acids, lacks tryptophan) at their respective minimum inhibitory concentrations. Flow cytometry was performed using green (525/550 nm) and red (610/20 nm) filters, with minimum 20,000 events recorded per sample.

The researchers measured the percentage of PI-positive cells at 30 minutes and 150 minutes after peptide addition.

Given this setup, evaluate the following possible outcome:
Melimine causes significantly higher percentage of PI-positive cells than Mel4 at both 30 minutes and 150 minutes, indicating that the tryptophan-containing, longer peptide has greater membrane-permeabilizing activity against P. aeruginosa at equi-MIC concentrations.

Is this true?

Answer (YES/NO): YES